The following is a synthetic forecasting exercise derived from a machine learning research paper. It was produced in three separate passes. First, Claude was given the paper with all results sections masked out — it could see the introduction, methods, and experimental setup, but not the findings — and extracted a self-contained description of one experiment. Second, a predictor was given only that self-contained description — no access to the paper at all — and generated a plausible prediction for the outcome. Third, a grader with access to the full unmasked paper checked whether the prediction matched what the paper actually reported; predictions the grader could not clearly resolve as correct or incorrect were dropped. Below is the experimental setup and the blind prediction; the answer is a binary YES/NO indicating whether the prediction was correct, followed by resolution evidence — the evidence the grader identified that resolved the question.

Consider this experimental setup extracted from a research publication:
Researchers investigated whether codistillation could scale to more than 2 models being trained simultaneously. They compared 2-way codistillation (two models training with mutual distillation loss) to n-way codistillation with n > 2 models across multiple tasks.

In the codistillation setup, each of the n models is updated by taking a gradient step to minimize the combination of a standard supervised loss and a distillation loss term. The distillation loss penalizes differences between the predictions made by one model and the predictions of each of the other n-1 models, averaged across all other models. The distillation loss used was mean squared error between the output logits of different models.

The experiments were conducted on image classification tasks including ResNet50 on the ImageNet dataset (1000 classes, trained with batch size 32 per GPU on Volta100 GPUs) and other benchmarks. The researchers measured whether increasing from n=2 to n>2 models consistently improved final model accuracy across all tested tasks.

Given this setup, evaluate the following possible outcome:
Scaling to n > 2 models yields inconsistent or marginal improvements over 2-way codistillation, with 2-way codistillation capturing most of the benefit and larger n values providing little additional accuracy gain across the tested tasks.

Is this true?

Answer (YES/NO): YES